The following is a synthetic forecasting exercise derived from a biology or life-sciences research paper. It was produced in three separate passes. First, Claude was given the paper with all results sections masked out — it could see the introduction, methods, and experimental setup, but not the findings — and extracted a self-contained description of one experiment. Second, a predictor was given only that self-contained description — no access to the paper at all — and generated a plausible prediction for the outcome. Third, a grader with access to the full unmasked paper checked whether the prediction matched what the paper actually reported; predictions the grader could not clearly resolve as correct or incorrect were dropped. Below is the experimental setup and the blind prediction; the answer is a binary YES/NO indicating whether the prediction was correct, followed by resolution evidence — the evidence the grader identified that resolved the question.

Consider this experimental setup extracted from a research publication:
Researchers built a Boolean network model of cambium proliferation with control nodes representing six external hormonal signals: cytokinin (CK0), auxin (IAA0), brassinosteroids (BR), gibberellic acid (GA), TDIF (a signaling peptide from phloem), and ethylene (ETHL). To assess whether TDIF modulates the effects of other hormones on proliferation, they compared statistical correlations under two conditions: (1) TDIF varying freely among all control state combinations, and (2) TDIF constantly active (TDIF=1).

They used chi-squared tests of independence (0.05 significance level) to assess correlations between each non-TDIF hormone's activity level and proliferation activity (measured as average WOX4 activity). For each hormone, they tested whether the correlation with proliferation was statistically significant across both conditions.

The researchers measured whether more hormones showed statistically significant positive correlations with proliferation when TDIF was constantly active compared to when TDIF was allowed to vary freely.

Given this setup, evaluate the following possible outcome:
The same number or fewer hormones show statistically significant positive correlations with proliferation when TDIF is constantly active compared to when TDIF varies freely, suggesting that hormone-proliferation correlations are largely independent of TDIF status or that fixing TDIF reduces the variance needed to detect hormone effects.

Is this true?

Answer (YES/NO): NO